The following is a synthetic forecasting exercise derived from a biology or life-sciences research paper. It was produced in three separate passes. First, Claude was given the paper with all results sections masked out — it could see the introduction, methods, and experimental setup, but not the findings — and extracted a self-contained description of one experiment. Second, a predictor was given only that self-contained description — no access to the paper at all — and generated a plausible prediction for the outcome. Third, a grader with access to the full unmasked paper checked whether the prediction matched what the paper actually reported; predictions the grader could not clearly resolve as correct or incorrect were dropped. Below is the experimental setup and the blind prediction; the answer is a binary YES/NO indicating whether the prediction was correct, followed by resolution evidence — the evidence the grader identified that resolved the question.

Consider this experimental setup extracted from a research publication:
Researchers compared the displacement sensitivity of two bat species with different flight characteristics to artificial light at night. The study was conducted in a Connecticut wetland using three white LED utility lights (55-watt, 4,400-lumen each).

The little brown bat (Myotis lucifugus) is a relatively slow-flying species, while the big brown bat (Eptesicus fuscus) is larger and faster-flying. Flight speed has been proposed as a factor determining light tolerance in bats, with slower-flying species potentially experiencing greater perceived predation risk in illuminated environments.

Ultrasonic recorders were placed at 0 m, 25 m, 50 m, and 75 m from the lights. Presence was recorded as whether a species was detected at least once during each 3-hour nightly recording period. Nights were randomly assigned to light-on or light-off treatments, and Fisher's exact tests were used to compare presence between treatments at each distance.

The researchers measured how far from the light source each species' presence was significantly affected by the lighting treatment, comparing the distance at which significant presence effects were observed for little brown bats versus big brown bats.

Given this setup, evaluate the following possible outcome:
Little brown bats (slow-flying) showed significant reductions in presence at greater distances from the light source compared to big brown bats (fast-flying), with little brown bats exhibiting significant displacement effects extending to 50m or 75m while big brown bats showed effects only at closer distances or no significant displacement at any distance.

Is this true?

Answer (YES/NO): YES